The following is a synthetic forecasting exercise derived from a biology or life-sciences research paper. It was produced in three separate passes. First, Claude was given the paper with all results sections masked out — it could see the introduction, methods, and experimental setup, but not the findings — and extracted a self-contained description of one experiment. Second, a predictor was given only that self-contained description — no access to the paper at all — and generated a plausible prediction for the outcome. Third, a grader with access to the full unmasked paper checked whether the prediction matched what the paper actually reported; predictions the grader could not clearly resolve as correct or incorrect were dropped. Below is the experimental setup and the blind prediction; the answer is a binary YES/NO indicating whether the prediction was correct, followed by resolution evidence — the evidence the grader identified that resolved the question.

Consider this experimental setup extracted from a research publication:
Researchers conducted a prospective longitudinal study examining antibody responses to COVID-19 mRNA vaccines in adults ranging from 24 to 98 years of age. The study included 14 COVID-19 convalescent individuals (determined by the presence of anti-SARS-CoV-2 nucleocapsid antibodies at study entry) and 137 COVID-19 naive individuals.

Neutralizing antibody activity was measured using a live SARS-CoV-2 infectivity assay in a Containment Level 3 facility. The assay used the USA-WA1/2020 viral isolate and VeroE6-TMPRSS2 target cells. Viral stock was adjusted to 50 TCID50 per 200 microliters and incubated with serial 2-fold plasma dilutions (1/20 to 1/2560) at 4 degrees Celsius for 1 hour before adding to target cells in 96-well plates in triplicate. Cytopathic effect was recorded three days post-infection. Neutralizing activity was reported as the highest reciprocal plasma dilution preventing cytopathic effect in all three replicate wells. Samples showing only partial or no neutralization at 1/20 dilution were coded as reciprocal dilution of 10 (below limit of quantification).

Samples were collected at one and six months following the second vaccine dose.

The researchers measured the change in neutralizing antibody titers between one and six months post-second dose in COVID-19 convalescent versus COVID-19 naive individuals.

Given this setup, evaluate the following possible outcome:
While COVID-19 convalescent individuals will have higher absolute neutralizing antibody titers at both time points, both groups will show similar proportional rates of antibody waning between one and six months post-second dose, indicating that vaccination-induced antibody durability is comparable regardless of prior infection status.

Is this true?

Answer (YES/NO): NO